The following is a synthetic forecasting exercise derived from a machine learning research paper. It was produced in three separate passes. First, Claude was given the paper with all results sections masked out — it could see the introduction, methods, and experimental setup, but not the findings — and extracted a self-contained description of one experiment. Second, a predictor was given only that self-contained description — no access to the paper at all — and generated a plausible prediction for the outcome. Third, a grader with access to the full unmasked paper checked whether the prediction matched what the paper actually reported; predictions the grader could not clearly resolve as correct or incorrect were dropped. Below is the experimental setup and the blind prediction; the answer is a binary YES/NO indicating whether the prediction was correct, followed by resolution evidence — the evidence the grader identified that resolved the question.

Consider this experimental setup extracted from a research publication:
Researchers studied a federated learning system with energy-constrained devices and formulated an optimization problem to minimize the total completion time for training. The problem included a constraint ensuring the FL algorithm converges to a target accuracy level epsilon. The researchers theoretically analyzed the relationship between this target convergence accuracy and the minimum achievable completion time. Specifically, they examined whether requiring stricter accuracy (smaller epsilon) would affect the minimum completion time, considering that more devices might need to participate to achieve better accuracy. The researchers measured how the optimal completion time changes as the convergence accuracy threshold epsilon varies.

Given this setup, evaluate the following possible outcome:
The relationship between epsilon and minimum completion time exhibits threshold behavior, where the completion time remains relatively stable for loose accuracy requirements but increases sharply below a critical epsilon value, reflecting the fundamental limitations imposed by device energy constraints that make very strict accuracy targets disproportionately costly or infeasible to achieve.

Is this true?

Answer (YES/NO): NO